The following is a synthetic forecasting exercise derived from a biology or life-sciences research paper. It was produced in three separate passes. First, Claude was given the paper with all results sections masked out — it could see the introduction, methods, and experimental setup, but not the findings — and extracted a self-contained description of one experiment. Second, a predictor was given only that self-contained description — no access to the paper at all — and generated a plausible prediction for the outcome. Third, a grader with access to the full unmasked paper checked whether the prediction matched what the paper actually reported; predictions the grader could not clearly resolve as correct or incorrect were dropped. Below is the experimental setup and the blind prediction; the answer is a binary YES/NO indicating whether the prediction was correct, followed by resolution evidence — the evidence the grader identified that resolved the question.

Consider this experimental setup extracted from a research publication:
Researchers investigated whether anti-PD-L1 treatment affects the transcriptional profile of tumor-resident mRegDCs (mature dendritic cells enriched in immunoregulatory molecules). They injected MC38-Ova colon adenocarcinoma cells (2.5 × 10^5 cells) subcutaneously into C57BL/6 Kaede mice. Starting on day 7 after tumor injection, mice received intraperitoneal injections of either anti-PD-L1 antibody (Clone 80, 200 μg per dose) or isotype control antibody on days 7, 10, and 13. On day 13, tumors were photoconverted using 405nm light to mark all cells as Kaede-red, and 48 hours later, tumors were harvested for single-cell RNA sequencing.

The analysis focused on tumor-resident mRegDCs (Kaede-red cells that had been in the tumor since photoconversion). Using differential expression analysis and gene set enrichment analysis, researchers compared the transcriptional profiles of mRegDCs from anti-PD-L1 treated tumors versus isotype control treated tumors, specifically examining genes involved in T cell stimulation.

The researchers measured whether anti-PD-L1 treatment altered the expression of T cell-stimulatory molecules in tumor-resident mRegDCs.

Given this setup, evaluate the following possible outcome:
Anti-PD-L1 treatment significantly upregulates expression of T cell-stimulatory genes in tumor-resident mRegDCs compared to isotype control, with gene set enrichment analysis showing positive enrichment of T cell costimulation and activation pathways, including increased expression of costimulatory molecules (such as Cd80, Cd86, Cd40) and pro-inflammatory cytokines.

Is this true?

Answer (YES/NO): YES